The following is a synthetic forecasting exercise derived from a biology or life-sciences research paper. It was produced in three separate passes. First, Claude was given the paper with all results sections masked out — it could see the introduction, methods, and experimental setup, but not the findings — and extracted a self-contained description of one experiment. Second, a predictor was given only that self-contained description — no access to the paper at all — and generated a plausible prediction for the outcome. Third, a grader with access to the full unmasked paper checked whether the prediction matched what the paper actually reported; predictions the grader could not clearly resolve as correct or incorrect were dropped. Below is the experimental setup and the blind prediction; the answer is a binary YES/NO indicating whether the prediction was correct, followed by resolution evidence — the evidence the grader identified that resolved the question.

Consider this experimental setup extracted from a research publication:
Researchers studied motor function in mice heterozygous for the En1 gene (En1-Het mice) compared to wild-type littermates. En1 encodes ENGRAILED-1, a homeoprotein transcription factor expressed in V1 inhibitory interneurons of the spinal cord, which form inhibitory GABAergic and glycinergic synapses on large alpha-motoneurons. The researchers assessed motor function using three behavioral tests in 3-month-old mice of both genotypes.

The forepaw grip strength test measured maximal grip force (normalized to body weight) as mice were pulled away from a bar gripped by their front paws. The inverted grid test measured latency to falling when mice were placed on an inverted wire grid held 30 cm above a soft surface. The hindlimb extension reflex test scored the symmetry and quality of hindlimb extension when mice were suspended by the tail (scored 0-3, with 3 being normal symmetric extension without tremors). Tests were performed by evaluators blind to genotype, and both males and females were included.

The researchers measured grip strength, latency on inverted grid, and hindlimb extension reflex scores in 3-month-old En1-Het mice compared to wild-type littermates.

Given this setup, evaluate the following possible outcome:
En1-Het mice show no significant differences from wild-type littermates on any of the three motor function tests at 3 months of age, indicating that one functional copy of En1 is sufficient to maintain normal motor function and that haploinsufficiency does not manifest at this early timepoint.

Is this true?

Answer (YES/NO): NO